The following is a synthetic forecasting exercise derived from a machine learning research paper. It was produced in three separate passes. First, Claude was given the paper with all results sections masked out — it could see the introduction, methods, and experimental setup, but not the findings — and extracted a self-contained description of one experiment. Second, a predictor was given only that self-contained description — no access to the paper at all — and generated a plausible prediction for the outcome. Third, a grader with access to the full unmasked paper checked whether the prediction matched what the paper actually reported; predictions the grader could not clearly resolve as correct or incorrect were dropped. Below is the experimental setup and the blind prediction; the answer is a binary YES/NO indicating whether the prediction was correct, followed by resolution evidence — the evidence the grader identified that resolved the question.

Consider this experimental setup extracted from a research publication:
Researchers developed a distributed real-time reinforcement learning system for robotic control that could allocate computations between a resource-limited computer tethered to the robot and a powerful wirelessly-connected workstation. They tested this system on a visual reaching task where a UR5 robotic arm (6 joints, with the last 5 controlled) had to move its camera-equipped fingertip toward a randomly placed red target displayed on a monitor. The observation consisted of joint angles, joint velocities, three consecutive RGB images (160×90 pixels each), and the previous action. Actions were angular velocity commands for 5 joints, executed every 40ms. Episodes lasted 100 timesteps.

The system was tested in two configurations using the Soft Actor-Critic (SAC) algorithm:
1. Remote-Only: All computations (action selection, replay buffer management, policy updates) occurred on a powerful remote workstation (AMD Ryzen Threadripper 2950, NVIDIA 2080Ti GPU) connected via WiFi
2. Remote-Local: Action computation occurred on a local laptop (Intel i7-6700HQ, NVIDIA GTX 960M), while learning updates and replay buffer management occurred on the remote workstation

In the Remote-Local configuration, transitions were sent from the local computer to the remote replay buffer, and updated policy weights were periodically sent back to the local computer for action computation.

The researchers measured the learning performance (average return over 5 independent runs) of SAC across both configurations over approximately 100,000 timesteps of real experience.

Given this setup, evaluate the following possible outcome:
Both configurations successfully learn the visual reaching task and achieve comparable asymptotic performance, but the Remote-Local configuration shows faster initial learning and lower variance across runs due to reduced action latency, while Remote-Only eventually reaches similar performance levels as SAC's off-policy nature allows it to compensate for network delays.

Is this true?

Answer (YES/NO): NO